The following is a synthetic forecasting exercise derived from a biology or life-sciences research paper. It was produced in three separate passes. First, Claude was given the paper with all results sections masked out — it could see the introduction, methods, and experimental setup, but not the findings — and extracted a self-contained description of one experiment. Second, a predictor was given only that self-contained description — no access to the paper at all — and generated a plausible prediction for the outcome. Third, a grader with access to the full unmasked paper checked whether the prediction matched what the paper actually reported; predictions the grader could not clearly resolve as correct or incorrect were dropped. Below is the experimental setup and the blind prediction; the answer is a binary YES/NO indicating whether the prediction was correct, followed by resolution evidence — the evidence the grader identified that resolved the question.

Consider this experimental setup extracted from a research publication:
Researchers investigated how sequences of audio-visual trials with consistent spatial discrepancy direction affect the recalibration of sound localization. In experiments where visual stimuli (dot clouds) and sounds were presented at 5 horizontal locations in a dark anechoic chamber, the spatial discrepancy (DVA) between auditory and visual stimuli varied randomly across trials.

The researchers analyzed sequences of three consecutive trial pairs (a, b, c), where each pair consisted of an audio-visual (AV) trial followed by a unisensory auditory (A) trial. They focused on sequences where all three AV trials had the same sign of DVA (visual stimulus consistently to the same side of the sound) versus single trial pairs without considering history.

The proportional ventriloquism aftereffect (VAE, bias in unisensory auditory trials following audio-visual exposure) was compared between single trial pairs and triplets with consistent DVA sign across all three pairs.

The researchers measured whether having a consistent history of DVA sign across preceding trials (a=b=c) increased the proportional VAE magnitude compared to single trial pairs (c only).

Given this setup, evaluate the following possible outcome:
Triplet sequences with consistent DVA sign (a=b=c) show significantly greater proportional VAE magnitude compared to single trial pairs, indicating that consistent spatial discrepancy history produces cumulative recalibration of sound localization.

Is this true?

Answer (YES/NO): YES